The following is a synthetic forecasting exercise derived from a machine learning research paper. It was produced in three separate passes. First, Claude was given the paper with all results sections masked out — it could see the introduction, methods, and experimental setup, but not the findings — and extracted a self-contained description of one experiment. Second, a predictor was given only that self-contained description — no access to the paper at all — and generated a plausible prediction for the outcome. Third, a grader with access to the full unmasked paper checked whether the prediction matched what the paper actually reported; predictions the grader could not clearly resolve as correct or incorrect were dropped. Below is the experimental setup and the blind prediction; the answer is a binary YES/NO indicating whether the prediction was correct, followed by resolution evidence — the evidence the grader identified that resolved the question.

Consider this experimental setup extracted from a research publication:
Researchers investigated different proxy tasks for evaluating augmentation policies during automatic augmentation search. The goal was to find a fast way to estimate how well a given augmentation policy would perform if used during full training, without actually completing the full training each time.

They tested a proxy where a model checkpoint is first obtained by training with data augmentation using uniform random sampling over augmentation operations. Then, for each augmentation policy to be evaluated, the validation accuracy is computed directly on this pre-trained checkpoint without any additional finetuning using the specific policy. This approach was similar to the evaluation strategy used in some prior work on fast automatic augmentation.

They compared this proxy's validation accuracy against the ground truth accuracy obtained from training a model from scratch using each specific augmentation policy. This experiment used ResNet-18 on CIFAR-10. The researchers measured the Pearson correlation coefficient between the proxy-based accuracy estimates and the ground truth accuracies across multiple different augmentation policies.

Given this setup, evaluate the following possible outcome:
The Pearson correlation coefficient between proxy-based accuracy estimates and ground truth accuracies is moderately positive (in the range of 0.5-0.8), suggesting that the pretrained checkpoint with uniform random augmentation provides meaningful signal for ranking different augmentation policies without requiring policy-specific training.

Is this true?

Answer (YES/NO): NO